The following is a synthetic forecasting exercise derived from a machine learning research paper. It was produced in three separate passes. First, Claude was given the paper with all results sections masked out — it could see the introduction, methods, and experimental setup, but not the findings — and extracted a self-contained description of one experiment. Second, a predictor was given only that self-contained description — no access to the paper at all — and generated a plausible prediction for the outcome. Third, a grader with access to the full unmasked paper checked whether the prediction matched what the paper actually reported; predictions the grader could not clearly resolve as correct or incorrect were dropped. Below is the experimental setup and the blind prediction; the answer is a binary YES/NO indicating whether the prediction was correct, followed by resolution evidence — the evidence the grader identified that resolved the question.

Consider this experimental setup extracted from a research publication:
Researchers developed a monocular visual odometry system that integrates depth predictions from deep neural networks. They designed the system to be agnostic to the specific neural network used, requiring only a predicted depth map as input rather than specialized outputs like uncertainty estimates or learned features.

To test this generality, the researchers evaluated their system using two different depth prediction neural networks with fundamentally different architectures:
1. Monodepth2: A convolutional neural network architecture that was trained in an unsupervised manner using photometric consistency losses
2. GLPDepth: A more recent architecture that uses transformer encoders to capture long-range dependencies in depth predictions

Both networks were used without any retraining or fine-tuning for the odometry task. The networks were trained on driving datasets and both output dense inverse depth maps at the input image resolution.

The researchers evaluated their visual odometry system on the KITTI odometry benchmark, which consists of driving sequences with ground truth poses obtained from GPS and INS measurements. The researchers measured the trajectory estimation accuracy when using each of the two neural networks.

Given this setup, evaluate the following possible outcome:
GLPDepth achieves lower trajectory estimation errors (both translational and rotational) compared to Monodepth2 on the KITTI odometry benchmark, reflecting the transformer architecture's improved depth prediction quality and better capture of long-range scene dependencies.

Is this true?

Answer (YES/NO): NO